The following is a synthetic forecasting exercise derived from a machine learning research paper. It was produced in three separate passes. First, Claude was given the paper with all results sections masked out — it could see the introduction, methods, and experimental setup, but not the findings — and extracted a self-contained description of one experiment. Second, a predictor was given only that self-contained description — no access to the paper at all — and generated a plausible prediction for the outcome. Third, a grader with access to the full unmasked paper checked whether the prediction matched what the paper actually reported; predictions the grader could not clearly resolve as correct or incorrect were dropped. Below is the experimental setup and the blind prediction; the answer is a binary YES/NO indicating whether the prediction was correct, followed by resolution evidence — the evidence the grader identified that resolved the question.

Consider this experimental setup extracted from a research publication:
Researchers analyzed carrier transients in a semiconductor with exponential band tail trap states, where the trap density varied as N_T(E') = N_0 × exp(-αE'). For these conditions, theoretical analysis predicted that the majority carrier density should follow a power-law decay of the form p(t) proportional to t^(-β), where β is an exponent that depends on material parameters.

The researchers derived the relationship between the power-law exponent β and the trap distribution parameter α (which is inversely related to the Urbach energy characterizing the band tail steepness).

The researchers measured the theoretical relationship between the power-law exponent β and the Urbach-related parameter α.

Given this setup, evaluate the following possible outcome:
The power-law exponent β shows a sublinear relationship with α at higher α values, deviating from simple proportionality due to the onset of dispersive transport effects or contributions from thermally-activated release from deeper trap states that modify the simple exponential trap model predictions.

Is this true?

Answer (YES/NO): NO